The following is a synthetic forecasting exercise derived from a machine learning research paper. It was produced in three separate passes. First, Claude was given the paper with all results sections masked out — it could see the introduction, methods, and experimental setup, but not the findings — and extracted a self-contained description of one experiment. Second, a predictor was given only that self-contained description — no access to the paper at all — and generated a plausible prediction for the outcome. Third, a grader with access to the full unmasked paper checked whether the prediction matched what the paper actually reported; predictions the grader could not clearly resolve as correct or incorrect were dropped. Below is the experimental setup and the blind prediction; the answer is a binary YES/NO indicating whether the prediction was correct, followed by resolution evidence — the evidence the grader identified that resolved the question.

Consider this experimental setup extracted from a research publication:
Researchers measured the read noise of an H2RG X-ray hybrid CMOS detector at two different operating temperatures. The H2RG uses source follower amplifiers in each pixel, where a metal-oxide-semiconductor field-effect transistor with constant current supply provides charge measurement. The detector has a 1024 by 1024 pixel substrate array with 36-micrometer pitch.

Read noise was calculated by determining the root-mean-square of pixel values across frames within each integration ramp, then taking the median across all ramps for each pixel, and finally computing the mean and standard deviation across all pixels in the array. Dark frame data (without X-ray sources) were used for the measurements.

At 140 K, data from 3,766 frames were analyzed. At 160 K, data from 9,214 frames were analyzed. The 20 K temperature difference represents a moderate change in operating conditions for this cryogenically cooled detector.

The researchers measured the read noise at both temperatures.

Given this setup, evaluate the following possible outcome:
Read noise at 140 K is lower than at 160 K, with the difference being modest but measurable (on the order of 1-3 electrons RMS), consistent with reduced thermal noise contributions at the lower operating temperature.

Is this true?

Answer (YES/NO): NO